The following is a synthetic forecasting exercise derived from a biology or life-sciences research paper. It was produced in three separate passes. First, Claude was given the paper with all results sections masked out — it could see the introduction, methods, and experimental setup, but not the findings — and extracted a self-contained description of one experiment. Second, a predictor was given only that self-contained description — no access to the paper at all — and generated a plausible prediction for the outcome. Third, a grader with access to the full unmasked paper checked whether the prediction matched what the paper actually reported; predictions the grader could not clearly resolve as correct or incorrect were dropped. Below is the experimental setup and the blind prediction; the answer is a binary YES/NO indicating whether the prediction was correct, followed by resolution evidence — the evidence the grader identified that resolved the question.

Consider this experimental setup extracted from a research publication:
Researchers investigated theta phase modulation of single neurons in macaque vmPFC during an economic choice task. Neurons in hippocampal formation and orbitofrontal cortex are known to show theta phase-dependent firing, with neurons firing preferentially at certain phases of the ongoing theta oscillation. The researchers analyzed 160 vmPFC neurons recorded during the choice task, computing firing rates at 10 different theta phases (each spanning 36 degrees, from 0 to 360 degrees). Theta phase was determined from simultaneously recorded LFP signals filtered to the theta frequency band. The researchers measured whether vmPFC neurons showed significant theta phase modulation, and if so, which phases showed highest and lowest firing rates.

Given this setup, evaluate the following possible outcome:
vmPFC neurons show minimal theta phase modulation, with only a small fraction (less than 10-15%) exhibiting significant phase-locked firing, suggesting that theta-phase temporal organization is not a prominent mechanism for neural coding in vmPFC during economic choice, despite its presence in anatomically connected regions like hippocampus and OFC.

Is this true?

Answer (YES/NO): NO